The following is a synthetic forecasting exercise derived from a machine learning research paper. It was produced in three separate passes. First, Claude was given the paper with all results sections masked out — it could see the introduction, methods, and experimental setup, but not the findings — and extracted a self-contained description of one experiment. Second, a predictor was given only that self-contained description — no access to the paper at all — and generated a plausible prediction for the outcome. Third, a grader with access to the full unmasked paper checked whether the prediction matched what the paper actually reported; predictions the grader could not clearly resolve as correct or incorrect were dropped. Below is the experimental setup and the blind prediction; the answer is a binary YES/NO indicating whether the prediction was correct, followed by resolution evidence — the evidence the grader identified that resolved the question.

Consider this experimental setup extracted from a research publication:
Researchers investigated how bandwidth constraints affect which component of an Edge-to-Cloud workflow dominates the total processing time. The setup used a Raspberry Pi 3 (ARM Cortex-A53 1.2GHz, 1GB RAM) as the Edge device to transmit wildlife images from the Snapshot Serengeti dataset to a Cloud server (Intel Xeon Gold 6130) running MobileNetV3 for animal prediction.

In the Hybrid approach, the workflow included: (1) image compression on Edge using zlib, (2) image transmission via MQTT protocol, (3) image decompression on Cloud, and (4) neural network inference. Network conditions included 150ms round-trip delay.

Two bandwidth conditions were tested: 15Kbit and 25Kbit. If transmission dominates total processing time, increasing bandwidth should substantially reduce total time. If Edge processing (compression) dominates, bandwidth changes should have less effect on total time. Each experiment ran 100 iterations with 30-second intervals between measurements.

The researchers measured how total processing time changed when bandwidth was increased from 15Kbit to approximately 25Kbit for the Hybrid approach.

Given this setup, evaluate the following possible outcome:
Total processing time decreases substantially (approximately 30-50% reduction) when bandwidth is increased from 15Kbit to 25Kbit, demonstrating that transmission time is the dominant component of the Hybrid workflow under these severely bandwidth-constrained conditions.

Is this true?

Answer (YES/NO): YES